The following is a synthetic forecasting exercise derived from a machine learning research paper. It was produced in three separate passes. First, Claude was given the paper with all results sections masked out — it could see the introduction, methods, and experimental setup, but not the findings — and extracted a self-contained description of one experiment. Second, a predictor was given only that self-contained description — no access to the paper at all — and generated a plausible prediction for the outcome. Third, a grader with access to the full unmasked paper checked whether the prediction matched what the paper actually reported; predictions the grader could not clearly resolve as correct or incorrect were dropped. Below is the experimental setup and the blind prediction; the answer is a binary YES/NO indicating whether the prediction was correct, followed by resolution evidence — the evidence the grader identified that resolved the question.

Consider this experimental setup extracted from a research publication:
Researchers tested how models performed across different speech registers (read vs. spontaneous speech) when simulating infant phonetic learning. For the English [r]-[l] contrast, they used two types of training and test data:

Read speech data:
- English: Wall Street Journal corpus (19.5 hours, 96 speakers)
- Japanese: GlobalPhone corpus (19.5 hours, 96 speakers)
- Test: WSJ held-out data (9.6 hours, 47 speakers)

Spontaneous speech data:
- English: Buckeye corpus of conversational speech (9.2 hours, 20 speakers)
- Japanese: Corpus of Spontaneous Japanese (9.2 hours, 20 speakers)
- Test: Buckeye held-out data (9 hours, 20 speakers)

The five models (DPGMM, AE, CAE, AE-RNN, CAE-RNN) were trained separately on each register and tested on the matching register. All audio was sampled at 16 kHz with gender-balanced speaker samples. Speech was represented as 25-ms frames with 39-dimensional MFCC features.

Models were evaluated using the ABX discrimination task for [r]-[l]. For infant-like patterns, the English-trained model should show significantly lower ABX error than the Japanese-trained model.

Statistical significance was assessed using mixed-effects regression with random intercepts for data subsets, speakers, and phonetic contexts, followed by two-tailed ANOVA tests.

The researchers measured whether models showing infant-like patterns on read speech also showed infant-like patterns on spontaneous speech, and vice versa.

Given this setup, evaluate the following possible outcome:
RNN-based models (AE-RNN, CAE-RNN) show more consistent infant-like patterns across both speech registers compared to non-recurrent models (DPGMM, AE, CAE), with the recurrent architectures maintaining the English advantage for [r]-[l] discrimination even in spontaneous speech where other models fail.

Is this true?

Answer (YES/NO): NO